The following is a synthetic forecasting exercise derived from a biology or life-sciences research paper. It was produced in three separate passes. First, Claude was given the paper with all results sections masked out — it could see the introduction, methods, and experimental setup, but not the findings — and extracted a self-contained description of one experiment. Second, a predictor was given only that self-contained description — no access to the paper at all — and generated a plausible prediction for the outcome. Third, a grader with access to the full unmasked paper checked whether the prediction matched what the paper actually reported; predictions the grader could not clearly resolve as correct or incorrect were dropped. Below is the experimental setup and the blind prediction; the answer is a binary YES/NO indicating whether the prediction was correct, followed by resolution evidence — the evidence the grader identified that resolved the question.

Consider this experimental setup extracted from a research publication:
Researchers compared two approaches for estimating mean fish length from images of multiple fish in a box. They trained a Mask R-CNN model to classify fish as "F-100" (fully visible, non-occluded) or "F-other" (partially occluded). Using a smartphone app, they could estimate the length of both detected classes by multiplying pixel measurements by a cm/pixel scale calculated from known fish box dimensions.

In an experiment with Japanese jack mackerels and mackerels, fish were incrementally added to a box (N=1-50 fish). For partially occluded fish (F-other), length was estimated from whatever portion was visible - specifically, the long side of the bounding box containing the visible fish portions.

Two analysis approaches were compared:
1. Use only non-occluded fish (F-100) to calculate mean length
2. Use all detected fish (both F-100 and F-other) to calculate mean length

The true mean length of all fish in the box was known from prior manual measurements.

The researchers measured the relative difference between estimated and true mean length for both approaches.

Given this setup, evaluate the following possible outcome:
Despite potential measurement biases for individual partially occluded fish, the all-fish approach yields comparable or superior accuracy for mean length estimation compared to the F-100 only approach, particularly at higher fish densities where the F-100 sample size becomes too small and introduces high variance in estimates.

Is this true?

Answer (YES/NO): NO